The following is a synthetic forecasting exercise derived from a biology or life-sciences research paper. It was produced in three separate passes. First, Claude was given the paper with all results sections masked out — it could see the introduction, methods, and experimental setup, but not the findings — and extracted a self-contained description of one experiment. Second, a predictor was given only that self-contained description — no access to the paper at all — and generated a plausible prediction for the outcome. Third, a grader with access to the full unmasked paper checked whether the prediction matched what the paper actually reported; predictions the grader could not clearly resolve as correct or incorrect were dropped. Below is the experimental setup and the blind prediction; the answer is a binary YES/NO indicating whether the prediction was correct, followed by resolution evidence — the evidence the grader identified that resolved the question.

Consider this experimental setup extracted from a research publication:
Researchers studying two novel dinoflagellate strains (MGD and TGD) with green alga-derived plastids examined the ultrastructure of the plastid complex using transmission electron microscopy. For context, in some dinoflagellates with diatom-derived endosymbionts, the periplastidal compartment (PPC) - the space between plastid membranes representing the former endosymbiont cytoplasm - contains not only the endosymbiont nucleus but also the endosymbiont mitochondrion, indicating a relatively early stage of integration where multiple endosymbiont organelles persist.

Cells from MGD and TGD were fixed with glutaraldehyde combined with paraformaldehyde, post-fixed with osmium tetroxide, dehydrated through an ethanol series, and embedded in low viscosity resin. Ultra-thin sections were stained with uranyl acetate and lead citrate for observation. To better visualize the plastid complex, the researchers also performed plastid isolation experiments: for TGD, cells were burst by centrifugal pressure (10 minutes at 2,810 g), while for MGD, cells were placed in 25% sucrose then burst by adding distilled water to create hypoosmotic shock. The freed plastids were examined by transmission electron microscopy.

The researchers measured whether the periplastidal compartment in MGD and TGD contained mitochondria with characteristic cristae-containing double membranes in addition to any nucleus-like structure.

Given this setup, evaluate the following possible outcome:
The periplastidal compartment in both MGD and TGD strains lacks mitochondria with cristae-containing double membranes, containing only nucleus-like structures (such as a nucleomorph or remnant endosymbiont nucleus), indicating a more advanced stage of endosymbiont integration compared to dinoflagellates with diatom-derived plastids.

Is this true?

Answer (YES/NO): YES